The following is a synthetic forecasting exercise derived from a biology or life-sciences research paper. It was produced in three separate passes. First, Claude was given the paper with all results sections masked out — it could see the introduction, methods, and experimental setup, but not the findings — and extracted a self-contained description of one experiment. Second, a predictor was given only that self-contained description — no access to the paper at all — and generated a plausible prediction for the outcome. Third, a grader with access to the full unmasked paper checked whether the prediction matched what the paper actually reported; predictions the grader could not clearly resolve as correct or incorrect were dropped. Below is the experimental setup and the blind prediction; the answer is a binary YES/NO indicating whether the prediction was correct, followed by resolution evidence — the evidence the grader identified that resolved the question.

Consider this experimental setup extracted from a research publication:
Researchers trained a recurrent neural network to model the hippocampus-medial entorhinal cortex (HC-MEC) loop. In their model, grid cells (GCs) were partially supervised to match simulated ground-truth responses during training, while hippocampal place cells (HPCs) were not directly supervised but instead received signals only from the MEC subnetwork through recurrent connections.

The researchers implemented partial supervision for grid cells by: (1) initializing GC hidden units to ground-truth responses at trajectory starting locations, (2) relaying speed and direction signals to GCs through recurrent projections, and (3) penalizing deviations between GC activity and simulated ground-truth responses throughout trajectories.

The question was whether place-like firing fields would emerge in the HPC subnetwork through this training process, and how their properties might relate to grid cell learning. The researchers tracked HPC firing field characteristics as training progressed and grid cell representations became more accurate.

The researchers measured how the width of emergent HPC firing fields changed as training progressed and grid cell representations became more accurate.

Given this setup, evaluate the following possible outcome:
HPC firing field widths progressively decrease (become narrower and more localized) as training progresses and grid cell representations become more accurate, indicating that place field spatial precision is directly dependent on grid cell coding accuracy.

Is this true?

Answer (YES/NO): YES